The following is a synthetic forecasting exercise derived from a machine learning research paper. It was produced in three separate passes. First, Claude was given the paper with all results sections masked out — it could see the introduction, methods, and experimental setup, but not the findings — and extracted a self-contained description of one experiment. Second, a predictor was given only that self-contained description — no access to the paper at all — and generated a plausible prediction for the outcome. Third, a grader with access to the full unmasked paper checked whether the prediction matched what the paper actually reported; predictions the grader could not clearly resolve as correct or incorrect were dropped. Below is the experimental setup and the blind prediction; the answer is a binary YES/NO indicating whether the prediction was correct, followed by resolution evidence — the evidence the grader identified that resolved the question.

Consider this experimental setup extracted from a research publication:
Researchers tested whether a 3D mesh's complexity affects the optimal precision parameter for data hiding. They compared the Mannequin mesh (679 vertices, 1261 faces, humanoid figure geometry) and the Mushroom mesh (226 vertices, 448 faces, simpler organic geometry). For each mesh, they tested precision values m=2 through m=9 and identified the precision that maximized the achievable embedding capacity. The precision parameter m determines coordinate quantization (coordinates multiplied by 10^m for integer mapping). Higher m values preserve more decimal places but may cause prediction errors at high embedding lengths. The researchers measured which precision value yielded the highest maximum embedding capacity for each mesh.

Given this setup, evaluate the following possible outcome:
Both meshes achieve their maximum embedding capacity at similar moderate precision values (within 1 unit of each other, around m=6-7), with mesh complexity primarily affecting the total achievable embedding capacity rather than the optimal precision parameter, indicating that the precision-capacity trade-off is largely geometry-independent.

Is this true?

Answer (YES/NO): NO